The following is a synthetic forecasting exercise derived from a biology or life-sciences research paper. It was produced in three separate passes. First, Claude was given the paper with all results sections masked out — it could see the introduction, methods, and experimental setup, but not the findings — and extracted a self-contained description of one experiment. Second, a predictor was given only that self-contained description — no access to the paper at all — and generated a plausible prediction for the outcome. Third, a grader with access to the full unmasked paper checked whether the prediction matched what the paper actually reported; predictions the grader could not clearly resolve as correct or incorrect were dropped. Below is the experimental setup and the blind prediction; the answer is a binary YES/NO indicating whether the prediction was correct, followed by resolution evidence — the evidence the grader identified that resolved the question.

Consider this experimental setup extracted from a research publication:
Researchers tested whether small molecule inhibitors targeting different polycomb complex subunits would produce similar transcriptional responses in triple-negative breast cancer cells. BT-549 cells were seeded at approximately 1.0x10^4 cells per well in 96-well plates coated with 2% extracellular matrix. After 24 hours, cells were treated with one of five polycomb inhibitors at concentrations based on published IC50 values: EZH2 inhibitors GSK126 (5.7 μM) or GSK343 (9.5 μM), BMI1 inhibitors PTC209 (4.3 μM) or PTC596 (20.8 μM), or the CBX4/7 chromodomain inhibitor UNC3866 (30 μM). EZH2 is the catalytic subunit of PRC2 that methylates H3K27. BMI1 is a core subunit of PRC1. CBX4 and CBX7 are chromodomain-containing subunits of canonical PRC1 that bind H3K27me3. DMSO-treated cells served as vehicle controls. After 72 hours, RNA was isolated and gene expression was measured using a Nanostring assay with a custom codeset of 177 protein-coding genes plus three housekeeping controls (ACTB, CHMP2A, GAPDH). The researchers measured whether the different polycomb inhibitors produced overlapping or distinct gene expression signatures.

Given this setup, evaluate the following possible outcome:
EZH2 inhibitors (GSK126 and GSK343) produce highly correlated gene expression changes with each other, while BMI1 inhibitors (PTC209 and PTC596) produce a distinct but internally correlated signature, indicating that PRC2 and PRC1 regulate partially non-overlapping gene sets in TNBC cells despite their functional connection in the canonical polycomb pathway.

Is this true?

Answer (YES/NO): NO